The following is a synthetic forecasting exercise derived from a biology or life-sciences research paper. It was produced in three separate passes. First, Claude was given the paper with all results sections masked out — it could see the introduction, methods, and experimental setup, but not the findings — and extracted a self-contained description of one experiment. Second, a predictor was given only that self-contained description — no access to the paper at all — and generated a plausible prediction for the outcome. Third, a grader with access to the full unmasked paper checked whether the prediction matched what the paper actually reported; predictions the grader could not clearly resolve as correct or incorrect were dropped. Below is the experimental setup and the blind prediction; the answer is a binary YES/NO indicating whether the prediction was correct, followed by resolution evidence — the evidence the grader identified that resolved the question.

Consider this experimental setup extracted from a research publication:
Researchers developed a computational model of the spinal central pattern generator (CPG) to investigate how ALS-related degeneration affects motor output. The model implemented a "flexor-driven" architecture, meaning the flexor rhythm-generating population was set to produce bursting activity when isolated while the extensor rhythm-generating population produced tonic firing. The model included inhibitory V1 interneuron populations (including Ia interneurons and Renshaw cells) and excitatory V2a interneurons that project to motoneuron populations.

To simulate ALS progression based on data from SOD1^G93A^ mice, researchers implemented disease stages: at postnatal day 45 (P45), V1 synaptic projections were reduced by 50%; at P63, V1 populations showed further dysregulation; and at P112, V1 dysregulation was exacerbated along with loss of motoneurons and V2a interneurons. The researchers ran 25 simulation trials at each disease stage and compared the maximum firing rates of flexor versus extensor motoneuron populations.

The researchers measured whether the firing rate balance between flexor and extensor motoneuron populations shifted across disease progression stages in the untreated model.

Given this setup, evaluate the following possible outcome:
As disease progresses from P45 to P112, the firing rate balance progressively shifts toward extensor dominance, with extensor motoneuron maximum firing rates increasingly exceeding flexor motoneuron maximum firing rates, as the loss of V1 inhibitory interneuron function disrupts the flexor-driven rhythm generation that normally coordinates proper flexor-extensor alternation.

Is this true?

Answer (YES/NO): NO